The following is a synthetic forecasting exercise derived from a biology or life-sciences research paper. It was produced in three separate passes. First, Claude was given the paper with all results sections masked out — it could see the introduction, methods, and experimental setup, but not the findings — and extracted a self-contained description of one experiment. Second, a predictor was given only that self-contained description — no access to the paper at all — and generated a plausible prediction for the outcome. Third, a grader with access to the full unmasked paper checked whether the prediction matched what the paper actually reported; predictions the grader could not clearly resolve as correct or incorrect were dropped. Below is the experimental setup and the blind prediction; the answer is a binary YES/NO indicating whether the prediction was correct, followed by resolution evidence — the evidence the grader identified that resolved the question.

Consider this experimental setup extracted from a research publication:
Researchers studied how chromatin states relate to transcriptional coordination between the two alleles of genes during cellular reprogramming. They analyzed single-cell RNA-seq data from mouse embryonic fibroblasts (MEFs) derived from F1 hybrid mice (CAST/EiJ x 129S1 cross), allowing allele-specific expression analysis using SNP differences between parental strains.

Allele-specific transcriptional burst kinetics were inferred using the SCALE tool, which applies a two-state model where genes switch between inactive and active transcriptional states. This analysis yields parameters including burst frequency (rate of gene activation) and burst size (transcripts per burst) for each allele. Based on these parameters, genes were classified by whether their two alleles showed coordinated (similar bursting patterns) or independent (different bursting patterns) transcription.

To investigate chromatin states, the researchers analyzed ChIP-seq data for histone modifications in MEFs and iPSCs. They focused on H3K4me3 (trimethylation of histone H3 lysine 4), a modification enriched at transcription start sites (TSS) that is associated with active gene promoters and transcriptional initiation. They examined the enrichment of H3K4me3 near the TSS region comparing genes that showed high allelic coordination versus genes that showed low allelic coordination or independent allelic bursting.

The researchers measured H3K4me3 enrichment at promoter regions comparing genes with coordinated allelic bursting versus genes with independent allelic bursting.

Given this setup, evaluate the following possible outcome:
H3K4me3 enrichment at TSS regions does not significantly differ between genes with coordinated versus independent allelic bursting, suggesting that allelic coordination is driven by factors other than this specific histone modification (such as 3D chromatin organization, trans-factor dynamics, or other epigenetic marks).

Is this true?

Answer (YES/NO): YES